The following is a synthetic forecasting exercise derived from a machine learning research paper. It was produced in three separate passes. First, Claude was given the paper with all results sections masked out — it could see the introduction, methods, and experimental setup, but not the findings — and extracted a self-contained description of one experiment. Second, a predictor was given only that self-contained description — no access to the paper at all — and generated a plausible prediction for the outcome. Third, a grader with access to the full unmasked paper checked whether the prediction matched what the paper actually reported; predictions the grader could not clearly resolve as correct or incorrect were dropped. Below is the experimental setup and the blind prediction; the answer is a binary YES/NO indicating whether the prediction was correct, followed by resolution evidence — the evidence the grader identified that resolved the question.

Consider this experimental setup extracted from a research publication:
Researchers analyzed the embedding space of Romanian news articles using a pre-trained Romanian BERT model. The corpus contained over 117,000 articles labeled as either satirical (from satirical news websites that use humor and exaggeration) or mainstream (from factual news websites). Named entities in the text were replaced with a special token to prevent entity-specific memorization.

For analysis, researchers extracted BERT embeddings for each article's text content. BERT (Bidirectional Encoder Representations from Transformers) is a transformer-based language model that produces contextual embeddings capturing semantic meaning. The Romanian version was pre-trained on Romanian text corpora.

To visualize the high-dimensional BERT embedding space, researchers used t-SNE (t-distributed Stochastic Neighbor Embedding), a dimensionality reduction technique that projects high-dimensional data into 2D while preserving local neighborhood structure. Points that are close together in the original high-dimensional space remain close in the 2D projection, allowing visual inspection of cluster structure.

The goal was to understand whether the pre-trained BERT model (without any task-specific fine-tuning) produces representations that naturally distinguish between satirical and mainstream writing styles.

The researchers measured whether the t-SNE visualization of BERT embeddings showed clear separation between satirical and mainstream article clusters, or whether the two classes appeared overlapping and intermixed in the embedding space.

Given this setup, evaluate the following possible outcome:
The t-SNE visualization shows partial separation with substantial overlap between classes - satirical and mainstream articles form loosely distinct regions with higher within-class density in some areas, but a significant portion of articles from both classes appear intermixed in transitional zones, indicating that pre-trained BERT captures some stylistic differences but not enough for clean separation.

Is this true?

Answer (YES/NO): NO